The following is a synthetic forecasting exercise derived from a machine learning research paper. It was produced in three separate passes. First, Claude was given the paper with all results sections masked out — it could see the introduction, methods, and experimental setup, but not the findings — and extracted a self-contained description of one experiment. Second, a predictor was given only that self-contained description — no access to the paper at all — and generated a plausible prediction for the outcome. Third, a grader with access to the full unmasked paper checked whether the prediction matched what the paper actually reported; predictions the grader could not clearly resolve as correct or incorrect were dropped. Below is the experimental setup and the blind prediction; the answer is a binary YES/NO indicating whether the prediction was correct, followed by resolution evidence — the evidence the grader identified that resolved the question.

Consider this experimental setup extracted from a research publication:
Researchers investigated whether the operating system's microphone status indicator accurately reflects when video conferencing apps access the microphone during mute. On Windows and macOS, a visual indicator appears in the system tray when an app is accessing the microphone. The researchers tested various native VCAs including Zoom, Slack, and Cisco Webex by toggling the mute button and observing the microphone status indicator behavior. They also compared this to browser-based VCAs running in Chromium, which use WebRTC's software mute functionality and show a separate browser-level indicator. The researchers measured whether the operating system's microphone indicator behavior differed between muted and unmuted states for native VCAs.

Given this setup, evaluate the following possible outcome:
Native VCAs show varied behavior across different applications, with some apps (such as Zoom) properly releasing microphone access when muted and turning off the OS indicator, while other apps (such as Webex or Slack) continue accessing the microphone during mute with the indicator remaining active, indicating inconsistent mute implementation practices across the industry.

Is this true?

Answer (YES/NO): NO